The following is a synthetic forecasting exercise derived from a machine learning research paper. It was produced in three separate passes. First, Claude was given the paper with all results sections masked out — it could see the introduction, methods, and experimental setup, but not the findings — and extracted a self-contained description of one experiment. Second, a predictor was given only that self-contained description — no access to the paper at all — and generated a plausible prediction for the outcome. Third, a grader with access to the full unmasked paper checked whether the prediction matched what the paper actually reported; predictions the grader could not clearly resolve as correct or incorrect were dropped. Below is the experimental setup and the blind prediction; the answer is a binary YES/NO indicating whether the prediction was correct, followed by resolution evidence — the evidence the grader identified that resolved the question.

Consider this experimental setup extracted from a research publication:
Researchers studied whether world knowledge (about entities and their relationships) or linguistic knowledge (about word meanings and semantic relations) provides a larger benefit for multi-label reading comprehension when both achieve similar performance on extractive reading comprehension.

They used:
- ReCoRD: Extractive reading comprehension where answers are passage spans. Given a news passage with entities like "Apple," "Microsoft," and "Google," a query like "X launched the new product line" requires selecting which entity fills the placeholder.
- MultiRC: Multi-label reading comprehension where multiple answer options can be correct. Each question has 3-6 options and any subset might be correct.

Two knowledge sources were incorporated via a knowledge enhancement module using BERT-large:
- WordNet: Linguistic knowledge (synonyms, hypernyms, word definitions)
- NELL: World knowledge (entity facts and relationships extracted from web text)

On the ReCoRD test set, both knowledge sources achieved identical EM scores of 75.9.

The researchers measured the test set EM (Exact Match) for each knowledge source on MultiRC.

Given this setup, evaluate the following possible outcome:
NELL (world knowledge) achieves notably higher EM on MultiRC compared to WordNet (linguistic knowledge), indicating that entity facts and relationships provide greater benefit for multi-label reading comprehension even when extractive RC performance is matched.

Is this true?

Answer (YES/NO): NO